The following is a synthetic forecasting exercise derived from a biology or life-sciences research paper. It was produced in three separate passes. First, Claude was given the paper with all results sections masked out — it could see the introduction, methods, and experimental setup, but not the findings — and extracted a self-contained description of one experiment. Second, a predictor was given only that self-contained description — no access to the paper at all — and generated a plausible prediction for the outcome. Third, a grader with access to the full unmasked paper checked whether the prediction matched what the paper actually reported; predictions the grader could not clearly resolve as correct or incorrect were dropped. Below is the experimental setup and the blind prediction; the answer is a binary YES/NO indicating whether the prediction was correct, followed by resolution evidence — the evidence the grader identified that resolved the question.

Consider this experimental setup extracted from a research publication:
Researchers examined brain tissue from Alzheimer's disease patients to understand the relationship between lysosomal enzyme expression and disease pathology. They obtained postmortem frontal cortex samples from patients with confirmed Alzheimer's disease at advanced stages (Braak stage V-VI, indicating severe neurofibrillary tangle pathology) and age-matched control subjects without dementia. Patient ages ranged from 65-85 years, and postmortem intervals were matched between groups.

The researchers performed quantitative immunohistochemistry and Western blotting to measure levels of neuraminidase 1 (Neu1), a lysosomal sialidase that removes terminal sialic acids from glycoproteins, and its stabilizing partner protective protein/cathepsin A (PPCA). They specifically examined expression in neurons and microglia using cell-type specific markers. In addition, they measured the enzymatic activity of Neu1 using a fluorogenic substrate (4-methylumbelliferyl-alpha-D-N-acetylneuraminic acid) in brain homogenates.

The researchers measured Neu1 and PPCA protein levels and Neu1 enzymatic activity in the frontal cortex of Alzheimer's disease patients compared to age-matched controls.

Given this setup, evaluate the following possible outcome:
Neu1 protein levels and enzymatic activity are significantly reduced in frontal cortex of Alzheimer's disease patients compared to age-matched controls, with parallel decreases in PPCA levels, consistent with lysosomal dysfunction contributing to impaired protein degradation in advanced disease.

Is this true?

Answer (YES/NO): NO